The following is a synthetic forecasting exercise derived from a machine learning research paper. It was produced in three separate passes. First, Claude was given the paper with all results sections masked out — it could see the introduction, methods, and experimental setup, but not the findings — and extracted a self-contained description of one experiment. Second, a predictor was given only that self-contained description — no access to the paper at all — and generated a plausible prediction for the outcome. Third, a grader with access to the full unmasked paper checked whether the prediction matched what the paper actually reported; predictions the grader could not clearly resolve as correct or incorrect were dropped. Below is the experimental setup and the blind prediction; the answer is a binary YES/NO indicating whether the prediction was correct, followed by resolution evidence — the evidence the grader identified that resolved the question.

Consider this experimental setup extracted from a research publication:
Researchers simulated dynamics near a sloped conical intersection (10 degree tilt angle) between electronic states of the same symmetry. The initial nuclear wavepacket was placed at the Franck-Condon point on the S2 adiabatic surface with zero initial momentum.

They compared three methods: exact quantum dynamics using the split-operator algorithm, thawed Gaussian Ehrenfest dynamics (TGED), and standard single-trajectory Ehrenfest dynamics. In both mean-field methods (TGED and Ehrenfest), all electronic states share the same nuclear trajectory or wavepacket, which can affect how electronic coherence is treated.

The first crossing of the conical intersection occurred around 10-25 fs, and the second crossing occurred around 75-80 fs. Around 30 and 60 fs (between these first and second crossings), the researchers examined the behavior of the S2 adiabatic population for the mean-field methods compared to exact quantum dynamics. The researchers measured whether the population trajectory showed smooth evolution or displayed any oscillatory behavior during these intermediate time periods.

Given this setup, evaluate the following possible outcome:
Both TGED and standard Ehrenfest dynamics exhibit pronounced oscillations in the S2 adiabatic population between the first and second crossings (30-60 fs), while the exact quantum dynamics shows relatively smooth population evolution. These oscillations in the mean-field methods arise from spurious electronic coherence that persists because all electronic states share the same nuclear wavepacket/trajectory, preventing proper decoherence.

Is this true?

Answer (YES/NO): NO